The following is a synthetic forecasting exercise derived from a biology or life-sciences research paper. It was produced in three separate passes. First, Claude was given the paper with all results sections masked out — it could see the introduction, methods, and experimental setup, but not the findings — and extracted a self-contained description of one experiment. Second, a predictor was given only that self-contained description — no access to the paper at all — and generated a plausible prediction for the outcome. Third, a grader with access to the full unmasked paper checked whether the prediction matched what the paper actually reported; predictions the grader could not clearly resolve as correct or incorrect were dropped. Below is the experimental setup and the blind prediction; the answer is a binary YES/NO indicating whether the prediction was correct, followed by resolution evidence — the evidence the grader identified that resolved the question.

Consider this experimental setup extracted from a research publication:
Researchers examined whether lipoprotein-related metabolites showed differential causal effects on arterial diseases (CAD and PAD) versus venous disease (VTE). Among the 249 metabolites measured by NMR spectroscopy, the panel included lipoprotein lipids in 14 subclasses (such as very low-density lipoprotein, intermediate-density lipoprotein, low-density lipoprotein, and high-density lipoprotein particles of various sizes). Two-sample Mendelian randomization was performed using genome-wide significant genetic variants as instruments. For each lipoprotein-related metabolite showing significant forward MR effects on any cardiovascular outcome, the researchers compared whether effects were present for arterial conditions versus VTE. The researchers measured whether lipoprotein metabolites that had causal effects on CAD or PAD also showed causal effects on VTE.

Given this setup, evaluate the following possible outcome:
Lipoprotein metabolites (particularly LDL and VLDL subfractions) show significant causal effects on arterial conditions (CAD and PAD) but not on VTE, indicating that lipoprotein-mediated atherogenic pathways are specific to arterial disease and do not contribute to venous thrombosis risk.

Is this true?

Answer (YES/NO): YES